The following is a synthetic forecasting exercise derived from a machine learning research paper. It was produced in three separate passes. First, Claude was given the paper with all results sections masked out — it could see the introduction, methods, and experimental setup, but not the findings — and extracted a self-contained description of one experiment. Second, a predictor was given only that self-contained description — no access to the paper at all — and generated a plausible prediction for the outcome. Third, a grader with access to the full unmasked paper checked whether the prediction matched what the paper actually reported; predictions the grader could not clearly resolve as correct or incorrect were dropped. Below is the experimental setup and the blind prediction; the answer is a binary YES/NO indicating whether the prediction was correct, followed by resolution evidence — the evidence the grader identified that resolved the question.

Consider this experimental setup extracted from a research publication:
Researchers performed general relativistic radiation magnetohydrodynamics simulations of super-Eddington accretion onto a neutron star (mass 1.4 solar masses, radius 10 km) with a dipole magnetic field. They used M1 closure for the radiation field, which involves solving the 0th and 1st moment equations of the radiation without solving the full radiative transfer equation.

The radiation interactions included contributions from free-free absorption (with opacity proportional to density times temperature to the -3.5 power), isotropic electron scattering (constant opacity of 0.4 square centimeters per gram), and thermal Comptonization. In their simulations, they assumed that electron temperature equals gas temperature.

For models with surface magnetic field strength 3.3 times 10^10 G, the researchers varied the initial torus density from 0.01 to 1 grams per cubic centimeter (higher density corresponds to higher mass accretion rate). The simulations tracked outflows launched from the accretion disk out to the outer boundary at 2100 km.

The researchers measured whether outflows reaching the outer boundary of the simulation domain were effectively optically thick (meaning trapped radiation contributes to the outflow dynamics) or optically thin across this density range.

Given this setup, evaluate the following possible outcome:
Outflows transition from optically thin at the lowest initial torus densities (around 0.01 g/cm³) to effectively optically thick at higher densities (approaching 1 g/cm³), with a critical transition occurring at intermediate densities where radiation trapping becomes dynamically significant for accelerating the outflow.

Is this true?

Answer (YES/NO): NO